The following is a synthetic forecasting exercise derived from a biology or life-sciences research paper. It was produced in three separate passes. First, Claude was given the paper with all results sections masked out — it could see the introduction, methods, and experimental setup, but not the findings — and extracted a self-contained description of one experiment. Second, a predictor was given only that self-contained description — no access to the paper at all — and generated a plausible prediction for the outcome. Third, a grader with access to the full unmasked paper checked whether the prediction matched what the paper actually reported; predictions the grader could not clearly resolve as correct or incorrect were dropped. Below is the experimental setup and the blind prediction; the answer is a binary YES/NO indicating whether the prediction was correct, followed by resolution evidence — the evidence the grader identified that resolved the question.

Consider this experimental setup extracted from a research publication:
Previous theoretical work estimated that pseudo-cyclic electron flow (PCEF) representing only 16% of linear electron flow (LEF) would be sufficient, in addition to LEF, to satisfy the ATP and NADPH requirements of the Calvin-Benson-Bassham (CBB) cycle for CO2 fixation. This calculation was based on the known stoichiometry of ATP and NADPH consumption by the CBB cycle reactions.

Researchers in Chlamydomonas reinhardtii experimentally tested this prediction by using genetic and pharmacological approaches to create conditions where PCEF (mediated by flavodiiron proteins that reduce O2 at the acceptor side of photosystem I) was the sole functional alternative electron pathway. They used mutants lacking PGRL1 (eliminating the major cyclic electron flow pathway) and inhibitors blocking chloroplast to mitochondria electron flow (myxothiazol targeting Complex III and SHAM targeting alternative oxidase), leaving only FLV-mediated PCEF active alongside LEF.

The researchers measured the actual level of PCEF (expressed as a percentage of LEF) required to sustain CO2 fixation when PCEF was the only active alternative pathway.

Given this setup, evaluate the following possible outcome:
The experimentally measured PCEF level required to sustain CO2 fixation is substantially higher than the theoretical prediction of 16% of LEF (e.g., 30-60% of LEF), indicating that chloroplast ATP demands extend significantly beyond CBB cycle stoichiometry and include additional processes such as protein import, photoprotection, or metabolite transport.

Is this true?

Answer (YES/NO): YES